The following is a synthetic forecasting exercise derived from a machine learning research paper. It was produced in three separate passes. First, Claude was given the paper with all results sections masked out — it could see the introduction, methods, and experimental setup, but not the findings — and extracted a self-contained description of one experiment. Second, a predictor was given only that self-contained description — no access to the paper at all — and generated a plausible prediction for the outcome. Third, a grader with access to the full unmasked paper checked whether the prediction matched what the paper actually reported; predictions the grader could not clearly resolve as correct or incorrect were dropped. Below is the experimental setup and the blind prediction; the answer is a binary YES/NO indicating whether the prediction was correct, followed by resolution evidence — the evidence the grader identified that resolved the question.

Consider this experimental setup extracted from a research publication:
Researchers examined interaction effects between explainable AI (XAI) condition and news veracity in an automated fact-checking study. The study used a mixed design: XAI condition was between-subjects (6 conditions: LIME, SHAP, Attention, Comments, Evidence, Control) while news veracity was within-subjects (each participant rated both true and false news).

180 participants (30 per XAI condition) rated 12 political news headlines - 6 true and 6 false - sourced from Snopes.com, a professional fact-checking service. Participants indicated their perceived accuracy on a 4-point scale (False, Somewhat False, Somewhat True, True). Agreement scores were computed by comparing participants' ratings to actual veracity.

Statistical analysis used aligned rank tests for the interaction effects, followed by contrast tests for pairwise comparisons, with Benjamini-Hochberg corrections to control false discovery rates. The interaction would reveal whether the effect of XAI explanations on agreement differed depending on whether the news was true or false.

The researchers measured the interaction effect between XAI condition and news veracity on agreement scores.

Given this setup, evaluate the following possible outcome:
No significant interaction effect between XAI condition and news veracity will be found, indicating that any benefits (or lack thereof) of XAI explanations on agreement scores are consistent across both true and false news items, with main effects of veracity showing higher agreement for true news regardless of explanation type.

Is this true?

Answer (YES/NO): NO